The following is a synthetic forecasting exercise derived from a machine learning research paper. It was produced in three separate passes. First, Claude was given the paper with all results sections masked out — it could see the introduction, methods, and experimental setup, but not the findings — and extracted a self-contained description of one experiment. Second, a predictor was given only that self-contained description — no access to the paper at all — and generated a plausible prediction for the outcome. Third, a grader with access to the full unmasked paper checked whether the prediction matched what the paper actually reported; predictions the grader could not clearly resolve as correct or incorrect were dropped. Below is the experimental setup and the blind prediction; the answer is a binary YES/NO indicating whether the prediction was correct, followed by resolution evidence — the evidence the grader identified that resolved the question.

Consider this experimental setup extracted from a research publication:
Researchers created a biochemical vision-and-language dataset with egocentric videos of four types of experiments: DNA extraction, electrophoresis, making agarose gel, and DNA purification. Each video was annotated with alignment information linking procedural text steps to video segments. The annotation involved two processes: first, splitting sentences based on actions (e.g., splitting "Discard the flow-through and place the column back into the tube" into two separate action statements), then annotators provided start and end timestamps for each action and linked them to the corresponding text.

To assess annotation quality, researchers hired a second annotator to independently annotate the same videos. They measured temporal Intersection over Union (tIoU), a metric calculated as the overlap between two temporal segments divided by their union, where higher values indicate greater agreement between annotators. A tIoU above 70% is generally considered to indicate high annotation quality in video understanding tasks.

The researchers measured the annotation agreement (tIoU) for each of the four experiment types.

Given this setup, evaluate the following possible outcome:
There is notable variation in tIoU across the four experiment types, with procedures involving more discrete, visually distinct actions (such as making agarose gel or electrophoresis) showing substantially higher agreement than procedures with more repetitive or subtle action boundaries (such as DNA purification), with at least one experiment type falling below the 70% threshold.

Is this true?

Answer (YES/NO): NO